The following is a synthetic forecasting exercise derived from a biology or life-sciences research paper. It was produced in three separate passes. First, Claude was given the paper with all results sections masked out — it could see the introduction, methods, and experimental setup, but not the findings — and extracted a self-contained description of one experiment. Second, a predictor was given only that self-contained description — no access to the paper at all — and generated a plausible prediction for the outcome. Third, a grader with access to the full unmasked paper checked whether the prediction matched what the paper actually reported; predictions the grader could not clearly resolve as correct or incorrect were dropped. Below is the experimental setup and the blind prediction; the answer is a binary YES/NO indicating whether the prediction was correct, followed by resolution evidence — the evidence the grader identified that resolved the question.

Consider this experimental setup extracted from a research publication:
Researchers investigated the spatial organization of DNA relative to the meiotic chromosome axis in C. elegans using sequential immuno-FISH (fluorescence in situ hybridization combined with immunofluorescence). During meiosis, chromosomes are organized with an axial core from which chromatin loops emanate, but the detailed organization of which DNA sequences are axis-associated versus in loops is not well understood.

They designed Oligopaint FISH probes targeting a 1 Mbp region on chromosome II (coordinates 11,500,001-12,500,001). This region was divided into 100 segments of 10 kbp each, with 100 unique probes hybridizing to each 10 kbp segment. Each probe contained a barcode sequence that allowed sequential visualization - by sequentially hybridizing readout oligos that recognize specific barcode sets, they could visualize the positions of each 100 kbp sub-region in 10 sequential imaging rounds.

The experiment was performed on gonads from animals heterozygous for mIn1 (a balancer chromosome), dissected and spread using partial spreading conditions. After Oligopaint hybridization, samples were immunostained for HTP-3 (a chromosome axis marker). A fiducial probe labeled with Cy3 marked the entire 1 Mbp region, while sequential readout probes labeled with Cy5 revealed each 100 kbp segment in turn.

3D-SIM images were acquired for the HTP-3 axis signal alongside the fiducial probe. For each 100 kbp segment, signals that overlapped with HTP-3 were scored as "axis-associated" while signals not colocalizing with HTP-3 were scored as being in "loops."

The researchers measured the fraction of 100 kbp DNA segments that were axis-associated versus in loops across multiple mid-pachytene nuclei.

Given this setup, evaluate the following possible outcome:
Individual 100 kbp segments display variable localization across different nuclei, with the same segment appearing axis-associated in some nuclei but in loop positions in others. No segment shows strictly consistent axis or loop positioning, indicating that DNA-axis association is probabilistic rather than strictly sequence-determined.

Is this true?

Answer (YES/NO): YES